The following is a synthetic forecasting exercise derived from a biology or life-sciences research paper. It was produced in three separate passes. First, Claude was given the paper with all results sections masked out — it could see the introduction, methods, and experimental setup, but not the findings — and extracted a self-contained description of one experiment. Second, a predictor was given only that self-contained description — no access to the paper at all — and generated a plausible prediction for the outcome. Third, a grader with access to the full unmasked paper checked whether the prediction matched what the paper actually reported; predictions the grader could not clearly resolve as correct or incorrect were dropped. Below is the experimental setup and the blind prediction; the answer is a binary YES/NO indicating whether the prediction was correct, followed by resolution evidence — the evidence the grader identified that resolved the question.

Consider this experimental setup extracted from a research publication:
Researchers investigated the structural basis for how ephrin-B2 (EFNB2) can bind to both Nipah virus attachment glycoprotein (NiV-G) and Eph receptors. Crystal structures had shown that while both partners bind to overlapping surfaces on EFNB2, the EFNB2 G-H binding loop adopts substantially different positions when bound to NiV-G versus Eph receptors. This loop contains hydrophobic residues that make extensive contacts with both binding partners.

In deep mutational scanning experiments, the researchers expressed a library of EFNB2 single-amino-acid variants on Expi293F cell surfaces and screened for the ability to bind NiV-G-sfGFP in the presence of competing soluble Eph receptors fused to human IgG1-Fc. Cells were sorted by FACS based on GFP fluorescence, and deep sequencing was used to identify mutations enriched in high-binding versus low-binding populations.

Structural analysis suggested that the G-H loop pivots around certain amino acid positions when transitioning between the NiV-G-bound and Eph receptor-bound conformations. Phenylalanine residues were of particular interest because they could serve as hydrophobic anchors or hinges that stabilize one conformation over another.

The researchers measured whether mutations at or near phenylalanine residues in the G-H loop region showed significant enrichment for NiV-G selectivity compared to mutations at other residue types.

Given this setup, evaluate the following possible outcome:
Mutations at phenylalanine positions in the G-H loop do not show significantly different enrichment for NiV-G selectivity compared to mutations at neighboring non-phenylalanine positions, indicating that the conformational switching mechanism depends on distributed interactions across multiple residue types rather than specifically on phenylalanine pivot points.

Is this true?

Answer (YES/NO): NO